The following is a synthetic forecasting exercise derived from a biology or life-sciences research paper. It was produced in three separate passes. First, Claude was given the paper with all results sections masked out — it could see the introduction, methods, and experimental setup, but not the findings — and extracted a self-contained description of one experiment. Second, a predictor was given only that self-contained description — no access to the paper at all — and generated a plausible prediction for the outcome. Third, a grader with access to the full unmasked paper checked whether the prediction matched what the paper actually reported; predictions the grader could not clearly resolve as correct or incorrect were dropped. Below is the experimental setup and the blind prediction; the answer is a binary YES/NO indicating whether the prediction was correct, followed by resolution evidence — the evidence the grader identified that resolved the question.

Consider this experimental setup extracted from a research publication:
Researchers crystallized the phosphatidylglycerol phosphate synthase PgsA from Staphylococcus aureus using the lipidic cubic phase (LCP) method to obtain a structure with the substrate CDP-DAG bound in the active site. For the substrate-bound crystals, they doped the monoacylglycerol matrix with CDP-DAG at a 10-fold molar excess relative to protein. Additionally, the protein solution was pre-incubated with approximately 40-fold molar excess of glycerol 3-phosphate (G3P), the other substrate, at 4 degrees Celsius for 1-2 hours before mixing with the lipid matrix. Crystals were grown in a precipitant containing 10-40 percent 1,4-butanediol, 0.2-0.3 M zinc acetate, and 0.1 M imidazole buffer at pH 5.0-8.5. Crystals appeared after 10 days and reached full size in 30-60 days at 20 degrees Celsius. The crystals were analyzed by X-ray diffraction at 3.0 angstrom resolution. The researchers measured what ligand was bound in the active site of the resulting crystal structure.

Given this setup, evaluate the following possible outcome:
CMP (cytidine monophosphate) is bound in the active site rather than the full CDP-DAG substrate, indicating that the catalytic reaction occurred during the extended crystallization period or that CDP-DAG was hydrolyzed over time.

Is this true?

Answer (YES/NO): NO